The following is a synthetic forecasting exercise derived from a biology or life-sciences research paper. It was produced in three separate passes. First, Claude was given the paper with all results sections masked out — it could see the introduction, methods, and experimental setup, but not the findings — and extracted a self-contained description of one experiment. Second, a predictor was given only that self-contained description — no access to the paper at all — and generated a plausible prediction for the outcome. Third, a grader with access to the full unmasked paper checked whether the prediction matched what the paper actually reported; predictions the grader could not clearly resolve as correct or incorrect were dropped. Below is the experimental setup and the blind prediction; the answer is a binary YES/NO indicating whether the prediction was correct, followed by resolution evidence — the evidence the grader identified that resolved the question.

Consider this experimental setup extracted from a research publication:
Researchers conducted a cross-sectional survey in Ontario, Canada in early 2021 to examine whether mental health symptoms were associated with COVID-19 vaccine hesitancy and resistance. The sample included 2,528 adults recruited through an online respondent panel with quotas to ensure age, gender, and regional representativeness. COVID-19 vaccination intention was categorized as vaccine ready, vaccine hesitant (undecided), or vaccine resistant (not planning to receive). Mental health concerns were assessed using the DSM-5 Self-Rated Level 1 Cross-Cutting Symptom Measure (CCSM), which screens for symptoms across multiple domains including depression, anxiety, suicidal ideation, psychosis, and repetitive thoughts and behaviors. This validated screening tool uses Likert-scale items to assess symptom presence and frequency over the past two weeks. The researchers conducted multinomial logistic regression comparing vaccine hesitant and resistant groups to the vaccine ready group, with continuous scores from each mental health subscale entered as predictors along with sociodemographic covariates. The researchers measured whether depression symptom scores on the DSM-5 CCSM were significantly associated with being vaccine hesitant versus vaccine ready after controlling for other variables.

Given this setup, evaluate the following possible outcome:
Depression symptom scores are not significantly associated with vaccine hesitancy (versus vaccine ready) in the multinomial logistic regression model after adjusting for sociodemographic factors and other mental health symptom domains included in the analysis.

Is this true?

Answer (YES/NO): NO